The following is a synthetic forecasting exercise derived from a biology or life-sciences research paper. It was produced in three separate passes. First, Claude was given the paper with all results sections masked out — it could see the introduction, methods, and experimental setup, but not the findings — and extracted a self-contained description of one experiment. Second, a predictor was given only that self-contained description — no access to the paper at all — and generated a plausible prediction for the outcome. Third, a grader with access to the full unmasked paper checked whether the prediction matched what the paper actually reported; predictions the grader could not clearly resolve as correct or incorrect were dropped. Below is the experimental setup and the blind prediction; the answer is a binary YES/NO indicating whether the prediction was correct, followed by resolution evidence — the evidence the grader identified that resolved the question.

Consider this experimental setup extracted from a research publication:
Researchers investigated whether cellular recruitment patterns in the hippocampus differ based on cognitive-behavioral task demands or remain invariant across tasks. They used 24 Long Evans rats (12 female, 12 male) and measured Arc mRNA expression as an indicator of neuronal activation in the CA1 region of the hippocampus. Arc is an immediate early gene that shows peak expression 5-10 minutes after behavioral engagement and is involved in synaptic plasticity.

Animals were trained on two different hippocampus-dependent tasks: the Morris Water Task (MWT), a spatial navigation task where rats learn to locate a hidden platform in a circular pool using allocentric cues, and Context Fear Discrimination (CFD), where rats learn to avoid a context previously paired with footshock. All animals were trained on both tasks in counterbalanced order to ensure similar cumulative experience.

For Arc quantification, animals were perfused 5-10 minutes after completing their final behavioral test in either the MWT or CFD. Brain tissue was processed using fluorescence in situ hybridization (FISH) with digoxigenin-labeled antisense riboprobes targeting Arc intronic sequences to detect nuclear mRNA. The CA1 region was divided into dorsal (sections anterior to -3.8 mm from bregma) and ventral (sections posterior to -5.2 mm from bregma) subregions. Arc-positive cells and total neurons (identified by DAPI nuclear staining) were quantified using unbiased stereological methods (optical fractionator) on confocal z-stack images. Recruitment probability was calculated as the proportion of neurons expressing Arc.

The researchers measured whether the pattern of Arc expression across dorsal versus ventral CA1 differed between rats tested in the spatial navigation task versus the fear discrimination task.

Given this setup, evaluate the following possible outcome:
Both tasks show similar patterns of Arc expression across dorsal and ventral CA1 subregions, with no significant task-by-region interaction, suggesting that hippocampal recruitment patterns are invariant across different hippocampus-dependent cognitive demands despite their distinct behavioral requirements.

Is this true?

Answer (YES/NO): YES